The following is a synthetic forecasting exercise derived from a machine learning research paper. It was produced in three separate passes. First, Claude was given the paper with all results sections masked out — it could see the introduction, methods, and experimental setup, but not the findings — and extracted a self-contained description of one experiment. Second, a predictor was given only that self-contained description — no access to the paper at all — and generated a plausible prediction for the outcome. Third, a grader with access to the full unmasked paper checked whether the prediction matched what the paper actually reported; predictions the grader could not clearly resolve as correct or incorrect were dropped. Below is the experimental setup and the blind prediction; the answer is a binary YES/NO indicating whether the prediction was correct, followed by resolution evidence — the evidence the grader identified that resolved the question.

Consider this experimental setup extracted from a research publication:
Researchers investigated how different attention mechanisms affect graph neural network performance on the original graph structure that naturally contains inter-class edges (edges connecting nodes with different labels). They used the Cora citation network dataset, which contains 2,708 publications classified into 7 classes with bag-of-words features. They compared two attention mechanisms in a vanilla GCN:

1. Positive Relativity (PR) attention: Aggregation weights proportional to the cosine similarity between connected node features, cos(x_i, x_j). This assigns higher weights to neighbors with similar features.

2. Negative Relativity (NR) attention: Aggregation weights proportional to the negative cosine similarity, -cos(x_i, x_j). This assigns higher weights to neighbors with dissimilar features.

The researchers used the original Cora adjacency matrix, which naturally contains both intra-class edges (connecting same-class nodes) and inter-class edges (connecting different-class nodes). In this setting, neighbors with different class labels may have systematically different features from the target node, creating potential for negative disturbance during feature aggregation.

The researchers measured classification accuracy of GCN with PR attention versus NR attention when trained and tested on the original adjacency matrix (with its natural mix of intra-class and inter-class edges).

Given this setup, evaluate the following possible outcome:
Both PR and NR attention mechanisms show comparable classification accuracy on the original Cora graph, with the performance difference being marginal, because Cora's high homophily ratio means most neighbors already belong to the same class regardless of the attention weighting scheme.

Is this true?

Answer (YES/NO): NO